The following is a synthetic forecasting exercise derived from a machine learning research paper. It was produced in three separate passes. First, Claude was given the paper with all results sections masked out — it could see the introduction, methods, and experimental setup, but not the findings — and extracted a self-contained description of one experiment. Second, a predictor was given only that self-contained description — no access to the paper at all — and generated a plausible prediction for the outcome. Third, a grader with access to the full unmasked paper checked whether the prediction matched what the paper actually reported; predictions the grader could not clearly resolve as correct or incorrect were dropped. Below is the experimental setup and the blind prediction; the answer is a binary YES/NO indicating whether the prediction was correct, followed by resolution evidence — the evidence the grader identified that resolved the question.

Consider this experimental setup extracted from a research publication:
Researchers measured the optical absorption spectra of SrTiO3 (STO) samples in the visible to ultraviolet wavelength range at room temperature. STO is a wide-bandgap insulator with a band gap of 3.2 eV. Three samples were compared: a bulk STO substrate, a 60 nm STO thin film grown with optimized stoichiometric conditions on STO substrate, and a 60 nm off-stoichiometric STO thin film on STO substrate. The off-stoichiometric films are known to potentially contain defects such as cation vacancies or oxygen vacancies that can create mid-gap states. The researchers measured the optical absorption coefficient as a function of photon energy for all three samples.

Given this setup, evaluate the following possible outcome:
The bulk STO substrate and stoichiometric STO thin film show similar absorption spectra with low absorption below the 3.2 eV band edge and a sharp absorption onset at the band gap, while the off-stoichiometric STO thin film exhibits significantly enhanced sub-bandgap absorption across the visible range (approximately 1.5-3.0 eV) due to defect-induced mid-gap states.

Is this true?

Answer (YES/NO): YES